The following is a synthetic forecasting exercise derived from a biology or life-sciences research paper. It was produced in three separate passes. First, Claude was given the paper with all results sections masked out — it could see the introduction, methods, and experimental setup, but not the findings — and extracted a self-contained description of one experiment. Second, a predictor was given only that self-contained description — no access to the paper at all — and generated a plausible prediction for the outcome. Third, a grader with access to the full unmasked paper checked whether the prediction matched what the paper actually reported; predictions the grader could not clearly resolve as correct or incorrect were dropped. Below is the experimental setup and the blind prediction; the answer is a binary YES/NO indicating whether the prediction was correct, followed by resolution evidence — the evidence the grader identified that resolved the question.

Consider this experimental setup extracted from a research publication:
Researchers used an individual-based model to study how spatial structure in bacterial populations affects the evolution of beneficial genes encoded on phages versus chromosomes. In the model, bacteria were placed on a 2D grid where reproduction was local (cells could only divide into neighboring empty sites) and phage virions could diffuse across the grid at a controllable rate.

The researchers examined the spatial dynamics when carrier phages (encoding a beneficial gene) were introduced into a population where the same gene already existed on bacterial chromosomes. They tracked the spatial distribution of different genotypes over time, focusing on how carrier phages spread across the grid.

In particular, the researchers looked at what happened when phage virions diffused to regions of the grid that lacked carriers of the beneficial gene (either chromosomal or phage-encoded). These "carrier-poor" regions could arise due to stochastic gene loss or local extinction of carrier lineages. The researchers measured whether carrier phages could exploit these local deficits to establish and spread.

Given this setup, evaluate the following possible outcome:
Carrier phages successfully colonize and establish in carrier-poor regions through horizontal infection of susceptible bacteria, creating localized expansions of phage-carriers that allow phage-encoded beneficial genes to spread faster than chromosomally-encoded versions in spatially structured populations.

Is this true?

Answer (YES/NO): YES